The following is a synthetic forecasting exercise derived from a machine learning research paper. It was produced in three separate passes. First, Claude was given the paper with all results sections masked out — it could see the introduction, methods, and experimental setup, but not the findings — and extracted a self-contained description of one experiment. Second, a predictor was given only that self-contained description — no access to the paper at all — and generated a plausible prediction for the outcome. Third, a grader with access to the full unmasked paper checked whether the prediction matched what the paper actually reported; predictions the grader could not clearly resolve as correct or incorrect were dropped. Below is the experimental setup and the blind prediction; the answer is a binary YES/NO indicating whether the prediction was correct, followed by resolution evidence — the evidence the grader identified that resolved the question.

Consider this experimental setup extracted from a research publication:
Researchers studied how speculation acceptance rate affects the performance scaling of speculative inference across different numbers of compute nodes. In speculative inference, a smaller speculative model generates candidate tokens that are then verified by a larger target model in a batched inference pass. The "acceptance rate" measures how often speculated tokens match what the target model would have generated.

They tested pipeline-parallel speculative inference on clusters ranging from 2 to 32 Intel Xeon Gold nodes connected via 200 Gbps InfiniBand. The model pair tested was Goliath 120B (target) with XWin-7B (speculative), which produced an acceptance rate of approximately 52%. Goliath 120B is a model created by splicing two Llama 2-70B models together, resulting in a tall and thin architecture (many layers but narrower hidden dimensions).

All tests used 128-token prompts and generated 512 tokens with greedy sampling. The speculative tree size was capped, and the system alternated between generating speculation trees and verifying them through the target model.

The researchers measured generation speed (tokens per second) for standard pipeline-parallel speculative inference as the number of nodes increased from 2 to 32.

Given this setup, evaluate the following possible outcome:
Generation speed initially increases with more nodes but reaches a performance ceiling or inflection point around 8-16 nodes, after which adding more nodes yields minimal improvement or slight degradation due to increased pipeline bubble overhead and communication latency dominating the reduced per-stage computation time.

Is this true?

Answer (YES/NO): NO